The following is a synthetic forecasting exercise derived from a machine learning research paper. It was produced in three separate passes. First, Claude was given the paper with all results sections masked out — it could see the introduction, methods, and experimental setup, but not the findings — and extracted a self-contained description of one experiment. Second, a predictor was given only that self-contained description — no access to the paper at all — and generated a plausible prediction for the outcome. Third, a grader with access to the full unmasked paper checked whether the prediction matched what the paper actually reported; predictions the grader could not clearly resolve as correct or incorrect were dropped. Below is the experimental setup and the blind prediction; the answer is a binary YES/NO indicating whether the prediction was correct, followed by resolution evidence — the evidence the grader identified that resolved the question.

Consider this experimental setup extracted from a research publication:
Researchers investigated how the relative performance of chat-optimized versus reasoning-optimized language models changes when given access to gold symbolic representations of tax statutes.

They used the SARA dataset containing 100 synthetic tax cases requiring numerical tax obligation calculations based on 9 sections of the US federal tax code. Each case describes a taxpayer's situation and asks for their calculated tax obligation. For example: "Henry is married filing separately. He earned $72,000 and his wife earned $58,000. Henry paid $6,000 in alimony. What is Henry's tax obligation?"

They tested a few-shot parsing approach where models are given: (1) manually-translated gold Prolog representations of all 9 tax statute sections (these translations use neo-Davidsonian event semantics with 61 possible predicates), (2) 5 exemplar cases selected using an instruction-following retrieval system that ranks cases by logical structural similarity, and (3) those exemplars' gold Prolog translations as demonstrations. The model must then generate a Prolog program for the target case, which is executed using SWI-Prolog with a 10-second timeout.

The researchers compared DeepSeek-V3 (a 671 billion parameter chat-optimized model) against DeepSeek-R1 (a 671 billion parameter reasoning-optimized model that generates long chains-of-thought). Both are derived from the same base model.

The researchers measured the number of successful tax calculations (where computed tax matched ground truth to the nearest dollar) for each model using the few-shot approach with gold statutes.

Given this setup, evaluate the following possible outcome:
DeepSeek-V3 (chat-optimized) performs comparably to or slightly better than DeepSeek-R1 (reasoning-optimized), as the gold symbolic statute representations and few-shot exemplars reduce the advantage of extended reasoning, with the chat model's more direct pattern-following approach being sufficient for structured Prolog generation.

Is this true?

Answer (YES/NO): NO